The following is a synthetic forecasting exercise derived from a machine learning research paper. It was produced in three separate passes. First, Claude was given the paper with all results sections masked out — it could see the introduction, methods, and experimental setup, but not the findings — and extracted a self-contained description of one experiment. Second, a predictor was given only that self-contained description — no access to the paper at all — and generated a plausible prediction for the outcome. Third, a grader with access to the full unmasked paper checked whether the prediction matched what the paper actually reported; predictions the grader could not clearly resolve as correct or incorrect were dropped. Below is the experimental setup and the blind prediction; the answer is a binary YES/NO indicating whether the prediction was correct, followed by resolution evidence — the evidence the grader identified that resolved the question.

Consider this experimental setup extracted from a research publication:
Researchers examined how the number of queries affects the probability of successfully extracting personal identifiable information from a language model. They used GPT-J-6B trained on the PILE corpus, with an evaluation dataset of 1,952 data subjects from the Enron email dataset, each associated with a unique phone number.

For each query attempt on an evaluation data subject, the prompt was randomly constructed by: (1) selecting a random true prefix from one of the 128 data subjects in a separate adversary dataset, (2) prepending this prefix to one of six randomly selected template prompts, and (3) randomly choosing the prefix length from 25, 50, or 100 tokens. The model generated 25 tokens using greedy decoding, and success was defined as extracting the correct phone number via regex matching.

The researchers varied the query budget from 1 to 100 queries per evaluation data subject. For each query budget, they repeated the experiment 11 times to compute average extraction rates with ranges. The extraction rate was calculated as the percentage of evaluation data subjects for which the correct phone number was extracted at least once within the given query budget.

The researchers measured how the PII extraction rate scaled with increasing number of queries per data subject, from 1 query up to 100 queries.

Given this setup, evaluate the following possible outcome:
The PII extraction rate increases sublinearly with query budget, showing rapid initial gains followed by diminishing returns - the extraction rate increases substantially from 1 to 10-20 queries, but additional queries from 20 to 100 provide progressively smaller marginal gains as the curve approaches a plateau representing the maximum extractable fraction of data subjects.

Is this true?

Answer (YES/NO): YES